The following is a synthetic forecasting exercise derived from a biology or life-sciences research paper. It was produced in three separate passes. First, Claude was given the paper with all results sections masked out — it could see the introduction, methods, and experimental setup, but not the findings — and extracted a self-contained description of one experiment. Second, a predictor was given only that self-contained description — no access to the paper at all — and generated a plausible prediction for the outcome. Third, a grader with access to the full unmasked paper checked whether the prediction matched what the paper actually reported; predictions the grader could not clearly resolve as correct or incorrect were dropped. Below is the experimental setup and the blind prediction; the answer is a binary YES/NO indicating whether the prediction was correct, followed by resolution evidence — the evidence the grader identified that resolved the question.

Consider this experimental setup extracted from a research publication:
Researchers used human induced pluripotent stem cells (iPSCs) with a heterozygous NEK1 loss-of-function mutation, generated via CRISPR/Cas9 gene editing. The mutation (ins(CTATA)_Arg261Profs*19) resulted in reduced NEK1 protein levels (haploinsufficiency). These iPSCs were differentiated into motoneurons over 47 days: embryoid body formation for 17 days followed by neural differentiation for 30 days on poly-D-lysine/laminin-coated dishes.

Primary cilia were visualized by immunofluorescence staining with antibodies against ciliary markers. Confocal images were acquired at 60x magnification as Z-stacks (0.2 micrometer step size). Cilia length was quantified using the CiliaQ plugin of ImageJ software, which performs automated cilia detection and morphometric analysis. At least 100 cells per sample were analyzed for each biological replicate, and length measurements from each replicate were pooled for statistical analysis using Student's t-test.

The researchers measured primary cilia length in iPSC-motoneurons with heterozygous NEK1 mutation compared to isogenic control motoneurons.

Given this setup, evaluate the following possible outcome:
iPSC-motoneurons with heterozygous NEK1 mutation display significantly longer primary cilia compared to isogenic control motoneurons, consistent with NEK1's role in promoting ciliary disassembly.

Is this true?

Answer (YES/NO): NO